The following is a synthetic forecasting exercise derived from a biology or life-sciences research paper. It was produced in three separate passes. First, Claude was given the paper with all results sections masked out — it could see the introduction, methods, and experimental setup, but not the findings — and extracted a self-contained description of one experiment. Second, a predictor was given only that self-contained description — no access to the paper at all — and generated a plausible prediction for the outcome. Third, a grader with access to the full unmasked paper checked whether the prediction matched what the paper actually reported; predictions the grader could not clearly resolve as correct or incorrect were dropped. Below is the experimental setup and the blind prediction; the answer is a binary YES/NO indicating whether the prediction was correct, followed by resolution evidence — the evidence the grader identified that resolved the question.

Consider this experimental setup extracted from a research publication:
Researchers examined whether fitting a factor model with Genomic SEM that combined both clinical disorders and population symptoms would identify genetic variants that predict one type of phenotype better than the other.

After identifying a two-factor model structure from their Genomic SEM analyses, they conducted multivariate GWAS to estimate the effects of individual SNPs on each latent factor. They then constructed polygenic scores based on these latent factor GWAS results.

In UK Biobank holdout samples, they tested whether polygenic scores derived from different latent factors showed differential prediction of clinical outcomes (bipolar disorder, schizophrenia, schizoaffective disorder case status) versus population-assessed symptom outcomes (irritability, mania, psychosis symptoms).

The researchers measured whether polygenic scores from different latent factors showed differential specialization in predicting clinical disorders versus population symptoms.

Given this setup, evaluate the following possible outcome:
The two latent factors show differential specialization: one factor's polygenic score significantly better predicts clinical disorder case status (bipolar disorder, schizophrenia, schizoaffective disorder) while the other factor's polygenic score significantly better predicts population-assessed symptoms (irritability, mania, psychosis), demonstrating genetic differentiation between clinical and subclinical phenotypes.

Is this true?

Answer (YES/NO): YES